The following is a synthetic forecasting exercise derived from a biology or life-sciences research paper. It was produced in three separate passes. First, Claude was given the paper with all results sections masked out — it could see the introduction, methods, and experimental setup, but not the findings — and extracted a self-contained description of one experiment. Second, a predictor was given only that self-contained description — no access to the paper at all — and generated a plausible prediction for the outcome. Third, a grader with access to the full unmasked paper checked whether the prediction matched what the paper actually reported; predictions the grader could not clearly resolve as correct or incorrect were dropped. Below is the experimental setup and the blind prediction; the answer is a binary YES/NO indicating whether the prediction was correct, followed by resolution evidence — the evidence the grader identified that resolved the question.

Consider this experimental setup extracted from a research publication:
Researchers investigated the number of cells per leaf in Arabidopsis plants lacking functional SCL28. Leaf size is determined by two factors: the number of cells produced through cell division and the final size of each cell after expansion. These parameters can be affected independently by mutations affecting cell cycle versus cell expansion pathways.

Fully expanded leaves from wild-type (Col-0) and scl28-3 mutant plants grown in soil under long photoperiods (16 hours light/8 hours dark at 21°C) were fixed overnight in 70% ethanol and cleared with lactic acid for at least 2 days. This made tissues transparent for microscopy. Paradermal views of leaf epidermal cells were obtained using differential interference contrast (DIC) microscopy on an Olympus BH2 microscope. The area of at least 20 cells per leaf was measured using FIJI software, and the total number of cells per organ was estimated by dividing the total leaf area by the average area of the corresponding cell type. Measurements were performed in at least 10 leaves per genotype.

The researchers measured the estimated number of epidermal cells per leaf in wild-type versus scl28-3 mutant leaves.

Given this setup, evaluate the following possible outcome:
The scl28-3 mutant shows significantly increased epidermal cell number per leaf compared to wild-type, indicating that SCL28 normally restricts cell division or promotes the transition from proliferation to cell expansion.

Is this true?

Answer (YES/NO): YES